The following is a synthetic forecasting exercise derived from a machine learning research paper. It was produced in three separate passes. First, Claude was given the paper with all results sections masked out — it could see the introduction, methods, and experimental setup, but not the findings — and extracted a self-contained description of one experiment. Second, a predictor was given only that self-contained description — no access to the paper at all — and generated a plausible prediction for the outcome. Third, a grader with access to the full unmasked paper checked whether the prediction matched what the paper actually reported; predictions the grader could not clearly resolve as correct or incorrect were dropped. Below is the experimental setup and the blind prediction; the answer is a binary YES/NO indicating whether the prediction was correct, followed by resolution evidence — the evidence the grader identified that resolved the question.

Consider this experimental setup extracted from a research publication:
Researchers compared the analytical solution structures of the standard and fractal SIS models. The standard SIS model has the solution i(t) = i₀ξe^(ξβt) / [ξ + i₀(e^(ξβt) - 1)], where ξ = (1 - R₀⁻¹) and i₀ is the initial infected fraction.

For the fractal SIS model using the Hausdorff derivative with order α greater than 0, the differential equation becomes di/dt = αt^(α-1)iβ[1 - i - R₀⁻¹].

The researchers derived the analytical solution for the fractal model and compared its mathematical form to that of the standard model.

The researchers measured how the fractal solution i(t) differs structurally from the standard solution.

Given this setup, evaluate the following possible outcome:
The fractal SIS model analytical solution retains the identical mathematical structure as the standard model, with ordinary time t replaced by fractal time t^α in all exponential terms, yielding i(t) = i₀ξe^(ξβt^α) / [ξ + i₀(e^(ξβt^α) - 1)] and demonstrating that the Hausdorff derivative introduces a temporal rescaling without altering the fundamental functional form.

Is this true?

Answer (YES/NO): YES